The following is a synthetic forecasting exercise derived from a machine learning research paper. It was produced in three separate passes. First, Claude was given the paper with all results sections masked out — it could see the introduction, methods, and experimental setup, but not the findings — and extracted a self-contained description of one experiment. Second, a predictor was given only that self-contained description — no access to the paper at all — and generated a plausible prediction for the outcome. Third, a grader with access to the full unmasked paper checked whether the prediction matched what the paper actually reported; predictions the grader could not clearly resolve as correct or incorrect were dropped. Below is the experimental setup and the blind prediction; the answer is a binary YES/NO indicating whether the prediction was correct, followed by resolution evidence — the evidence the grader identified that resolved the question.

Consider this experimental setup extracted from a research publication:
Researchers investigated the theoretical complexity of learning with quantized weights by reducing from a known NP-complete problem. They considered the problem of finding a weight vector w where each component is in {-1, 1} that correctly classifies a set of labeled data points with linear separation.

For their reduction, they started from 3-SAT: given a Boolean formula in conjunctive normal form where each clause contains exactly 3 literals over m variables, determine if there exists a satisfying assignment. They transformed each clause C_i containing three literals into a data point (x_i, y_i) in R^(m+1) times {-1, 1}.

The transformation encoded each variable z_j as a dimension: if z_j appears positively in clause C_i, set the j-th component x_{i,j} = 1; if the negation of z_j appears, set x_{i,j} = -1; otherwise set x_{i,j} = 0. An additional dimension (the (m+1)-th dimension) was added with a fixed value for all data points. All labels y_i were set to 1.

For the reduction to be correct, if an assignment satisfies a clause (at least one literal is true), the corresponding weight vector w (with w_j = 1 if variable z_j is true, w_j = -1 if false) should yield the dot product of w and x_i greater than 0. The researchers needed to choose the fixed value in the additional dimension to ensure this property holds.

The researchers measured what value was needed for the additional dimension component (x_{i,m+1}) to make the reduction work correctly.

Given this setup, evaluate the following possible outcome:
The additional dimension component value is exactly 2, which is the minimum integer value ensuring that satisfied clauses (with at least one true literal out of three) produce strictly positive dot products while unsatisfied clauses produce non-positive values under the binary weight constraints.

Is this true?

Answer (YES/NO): YES